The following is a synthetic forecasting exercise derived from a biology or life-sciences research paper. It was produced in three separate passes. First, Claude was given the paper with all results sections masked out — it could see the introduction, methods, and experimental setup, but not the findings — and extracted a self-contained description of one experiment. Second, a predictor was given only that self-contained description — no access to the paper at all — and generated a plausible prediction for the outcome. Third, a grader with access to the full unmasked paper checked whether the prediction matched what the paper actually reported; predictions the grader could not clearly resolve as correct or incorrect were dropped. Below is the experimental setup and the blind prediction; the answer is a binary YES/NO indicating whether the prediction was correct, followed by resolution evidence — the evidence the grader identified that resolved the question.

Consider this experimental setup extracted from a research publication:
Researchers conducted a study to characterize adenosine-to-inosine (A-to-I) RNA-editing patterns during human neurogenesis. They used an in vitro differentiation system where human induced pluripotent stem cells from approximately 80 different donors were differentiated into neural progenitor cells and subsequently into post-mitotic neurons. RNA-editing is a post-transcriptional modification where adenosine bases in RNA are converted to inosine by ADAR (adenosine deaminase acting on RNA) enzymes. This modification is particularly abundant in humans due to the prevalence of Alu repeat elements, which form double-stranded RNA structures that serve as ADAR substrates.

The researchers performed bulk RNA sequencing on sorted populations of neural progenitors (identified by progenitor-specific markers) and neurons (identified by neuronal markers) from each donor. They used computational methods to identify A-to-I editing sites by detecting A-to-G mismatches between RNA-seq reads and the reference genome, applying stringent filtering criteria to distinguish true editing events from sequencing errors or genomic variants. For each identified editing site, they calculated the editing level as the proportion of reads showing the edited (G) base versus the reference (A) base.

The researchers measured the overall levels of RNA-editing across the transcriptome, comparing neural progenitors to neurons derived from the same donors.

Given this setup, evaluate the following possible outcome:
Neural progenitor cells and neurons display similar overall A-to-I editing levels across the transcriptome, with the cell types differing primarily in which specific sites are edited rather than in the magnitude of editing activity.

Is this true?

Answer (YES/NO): NO